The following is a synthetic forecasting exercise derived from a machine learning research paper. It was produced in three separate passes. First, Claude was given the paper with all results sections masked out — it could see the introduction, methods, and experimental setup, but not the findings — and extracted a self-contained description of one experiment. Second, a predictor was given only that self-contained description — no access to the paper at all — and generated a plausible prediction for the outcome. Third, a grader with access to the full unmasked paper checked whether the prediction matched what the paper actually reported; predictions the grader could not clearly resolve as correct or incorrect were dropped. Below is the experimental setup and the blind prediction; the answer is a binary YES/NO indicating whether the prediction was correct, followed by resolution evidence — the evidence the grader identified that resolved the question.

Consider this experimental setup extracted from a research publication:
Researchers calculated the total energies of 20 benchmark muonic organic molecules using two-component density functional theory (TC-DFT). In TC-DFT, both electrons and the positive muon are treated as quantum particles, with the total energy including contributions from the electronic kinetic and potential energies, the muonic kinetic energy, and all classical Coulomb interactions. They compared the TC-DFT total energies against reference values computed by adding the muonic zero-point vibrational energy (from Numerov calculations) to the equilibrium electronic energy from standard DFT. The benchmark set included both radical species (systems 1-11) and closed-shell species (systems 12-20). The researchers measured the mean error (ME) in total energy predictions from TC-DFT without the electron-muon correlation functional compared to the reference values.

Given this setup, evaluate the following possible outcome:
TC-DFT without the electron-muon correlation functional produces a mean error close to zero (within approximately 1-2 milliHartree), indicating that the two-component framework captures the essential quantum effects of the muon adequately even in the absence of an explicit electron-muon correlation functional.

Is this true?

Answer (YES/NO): NO